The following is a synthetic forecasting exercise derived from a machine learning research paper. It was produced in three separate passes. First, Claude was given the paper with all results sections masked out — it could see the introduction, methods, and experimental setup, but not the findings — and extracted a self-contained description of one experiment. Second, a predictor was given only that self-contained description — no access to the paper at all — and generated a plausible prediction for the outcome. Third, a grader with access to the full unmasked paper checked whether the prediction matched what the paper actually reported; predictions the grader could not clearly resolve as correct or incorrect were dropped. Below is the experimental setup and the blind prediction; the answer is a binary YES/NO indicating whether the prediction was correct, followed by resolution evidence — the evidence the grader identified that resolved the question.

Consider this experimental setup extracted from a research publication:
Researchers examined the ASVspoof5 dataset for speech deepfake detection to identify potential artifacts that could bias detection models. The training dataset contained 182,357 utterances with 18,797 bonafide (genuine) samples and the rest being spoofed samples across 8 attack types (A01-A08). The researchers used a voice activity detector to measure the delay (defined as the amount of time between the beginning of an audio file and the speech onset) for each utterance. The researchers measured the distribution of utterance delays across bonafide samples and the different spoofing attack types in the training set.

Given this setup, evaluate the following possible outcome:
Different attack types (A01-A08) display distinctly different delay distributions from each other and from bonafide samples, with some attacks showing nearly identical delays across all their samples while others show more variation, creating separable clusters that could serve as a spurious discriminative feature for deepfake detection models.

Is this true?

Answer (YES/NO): NO